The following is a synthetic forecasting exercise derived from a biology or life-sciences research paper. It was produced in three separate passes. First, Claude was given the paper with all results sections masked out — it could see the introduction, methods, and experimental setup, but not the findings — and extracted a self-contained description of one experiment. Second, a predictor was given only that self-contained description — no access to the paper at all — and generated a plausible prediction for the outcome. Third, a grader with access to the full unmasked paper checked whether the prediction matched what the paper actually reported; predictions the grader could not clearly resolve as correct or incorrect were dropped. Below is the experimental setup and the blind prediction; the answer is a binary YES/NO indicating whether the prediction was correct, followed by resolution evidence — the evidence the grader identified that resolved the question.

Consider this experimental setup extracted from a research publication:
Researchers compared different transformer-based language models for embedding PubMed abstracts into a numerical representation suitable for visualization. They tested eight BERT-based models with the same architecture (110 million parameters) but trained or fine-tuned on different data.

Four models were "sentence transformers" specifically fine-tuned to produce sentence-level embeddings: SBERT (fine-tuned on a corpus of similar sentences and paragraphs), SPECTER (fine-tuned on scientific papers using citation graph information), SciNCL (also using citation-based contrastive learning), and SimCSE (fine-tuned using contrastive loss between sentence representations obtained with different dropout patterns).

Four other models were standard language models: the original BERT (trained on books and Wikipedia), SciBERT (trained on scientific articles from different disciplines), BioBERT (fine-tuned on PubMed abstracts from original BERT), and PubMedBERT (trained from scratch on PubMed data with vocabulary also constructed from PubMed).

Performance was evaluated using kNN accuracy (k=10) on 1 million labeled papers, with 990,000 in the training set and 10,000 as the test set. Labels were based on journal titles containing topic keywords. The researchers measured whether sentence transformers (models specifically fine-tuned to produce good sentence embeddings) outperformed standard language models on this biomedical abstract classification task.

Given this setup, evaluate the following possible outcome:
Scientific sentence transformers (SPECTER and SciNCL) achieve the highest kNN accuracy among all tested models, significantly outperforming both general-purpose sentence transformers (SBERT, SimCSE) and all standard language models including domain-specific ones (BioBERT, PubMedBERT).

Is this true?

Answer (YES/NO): NO